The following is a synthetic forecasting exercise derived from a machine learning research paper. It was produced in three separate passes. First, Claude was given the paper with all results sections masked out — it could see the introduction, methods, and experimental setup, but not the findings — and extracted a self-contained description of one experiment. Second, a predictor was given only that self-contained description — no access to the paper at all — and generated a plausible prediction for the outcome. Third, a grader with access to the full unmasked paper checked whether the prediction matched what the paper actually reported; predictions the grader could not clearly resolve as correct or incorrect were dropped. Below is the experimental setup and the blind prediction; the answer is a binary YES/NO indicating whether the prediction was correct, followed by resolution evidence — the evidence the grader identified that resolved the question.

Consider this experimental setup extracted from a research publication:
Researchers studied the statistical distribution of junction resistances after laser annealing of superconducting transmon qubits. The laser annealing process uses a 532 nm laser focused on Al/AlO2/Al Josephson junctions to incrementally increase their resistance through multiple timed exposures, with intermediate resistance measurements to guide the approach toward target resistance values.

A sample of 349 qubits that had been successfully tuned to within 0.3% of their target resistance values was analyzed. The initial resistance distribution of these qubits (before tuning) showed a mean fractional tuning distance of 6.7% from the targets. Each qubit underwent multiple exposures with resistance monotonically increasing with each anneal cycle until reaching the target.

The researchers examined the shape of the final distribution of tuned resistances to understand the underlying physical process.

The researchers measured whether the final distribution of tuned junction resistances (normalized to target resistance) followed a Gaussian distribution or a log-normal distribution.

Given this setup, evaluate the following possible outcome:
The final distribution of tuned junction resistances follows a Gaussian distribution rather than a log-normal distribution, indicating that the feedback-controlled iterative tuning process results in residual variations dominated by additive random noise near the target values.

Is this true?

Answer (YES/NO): NO